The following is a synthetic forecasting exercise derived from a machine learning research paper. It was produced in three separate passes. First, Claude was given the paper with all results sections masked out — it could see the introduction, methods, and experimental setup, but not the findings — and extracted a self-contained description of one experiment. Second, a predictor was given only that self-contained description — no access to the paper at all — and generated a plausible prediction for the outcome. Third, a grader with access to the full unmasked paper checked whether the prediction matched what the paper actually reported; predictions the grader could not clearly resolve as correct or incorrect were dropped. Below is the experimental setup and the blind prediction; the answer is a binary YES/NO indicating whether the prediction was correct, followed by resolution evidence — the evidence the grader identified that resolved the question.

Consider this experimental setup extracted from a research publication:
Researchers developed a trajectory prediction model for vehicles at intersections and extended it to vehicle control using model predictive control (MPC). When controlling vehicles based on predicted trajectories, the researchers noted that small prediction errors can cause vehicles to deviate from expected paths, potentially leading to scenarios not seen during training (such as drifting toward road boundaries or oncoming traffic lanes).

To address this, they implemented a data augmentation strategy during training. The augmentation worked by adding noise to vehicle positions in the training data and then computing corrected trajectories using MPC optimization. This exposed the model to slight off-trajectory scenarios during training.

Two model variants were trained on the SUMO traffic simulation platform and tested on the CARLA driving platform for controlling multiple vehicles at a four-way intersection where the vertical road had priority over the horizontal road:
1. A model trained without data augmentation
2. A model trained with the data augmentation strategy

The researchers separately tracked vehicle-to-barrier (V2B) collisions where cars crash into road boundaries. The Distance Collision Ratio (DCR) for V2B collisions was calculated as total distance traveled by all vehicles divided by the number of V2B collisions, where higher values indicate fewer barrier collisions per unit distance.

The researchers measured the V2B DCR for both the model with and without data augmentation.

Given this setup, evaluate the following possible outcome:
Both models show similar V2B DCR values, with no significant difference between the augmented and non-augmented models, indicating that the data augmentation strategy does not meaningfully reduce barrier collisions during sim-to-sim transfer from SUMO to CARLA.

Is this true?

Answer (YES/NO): NO